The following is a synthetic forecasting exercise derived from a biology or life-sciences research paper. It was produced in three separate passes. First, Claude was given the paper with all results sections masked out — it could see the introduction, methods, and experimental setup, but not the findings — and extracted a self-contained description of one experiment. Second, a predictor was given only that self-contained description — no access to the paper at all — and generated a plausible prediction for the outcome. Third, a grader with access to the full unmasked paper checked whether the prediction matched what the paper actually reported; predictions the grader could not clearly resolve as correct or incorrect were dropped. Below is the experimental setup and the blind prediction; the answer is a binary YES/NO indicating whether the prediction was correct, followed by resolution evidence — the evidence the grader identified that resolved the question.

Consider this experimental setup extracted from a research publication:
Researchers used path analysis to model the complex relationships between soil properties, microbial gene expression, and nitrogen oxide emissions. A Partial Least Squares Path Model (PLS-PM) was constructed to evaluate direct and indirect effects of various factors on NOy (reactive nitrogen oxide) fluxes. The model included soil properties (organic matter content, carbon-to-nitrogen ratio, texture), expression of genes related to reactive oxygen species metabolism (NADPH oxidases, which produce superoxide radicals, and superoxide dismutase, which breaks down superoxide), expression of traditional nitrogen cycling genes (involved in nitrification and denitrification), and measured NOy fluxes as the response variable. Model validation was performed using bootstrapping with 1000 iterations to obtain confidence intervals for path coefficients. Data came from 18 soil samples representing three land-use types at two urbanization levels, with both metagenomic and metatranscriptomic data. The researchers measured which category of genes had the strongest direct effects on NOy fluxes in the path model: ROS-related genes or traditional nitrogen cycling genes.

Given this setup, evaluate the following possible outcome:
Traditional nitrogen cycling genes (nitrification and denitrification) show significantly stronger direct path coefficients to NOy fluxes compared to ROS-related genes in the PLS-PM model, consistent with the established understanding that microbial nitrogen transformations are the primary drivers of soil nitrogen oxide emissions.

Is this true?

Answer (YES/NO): YES